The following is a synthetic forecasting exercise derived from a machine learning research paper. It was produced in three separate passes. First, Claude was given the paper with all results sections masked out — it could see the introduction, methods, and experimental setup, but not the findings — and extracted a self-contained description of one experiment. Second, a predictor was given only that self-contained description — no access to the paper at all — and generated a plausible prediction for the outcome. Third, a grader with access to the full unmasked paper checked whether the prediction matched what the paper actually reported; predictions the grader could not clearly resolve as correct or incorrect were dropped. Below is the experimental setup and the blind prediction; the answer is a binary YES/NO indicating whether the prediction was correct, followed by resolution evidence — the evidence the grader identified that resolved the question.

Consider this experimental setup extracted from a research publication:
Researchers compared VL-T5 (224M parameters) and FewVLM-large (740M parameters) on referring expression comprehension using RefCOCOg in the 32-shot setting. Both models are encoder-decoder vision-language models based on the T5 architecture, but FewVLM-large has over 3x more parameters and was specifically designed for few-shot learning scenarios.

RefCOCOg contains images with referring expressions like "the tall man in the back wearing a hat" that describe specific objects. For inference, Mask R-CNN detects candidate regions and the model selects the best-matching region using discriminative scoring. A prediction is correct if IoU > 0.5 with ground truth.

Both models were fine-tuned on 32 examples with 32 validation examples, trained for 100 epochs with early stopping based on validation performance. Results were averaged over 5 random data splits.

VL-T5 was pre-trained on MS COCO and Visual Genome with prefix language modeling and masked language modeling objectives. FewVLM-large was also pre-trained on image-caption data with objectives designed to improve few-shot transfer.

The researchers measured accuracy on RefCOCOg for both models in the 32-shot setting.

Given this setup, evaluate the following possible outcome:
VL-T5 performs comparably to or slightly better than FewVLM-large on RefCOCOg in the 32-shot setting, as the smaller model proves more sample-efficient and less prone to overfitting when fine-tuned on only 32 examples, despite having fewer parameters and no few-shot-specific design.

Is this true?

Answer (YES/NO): NO